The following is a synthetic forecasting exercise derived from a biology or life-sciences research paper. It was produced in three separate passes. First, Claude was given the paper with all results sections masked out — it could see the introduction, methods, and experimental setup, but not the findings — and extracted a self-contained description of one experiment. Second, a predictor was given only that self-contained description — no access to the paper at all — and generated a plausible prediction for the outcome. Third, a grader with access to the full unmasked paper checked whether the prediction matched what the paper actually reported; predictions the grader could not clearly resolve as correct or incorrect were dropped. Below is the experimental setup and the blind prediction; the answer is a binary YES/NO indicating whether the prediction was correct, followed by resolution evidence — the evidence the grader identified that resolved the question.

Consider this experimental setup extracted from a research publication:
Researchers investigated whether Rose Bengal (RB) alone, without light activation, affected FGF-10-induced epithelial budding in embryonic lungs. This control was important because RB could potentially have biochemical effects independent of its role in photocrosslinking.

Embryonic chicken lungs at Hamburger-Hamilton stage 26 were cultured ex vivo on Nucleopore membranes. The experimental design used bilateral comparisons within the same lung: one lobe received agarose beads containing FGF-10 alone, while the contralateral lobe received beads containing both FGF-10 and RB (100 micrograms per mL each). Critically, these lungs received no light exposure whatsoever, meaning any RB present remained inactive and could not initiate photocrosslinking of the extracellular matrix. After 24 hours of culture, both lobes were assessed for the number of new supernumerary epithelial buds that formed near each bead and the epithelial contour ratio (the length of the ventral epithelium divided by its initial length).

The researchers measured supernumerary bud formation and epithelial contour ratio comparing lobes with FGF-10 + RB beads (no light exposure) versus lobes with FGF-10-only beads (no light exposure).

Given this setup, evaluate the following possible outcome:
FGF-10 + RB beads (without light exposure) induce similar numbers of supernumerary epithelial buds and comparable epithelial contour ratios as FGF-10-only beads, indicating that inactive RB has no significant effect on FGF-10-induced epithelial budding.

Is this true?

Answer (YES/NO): YES